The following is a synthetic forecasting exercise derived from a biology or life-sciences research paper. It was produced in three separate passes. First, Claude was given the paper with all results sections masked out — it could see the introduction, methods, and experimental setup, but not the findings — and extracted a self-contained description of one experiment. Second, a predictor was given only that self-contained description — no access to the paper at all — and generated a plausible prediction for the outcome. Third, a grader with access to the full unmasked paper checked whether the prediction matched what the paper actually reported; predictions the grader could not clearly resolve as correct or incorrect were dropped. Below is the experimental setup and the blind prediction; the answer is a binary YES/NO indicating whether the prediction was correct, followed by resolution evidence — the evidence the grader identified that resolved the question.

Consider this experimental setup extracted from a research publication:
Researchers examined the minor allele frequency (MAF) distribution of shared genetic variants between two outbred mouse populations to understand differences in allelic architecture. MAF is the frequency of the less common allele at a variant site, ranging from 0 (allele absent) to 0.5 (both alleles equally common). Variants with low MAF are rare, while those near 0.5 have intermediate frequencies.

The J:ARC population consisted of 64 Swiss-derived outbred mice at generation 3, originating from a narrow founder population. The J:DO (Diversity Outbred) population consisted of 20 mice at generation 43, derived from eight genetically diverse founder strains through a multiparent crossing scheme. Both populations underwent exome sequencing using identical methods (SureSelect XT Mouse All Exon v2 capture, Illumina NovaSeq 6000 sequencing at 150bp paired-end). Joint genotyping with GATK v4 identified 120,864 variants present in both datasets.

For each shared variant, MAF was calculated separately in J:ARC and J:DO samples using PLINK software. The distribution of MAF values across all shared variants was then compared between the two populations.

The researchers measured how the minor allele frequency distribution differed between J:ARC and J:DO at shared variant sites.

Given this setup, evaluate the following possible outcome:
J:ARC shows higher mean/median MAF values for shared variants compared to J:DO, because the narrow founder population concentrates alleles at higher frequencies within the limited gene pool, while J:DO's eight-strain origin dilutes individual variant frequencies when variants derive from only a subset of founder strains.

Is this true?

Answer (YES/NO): NO